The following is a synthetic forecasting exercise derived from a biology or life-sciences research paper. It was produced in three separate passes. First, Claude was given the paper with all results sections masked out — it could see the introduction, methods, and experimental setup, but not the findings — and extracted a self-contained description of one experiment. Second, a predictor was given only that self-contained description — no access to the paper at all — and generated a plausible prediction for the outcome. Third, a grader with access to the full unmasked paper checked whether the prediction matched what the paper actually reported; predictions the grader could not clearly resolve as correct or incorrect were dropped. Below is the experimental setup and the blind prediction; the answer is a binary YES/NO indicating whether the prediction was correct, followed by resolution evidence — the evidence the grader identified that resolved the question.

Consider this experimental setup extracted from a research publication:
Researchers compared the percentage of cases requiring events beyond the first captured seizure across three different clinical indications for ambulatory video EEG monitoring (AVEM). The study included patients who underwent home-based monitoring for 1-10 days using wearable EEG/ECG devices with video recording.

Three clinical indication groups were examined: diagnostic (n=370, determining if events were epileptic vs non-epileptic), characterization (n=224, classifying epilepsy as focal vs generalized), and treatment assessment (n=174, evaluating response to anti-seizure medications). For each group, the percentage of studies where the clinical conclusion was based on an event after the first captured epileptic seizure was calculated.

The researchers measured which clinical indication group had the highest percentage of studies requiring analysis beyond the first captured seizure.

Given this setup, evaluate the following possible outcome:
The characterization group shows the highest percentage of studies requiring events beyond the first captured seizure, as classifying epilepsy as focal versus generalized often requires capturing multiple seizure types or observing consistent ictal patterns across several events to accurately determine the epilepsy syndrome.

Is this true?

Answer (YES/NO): YES